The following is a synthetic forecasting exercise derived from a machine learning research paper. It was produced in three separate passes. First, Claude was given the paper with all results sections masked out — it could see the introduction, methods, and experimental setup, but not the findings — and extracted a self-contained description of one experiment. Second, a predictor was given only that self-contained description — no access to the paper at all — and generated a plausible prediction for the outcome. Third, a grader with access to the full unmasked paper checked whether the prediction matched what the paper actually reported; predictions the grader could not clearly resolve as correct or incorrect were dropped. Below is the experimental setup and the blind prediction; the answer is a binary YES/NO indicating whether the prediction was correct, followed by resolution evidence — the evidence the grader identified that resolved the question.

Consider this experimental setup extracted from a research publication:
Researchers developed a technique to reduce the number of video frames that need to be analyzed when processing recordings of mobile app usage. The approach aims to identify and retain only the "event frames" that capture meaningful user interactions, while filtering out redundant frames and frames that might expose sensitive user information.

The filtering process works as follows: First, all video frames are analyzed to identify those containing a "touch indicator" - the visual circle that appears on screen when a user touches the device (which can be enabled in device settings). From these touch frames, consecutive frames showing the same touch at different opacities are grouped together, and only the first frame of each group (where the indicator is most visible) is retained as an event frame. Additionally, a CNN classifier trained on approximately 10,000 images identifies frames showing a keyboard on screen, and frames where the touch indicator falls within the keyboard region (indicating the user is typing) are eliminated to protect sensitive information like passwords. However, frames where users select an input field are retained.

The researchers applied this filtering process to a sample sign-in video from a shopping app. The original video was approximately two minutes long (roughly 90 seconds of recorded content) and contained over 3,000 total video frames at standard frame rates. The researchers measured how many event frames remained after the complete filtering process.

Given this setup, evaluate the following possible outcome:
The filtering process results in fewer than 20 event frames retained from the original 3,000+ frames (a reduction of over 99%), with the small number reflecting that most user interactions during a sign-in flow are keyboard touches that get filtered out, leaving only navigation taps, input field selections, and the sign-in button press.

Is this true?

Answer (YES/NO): YES